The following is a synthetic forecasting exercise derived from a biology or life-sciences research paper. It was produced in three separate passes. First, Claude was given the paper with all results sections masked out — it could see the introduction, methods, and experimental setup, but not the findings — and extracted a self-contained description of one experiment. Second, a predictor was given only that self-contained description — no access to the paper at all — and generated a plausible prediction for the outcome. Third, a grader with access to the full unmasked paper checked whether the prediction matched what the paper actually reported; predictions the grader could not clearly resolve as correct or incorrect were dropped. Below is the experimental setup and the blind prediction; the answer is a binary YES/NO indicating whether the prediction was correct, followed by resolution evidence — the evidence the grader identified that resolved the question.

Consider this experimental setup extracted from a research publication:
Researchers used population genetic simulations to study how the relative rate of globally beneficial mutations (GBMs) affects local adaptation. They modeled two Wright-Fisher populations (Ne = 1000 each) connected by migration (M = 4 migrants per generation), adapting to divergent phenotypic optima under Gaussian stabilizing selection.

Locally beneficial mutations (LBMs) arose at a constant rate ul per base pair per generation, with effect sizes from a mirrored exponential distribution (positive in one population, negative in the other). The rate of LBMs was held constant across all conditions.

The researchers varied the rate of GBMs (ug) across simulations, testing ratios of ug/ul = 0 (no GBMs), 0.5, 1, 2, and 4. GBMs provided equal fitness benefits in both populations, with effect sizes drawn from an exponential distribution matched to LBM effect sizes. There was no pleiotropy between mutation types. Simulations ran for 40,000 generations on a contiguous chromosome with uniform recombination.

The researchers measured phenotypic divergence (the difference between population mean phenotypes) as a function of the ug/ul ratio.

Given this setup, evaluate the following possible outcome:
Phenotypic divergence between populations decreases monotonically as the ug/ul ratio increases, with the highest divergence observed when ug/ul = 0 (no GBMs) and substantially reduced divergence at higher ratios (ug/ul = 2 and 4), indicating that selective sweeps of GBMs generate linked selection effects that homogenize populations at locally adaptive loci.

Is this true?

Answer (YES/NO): YES